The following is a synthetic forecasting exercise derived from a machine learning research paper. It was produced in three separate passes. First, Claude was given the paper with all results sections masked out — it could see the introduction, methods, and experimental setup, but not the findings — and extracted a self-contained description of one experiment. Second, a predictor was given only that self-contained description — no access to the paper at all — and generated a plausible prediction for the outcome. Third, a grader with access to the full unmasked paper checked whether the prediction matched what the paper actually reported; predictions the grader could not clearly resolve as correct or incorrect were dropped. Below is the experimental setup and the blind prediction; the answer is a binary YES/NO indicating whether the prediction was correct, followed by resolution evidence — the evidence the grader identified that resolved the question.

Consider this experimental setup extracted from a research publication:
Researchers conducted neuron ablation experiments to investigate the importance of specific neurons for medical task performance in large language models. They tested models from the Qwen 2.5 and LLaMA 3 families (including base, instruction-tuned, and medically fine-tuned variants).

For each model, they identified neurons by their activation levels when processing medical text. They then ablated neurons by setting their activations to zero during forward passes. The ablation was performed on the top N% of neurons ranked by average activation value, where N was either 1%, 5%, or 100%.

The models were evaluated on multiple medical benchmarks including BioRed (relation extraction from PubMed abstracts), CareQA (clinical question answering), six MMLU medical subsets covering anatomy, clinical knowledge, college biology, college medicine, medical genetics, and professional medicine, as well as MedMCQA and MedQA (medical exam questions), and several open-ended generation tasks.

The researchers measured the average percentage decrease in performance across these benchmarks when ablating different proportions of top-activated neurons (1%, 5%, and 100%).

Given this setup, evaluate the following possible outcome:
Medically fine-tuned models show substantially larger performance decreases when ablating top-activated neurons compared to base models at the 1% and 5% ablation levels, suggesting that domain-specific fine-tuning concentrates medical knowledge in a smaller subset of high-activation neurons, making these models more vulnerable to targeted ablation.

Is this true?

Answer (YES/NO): NO